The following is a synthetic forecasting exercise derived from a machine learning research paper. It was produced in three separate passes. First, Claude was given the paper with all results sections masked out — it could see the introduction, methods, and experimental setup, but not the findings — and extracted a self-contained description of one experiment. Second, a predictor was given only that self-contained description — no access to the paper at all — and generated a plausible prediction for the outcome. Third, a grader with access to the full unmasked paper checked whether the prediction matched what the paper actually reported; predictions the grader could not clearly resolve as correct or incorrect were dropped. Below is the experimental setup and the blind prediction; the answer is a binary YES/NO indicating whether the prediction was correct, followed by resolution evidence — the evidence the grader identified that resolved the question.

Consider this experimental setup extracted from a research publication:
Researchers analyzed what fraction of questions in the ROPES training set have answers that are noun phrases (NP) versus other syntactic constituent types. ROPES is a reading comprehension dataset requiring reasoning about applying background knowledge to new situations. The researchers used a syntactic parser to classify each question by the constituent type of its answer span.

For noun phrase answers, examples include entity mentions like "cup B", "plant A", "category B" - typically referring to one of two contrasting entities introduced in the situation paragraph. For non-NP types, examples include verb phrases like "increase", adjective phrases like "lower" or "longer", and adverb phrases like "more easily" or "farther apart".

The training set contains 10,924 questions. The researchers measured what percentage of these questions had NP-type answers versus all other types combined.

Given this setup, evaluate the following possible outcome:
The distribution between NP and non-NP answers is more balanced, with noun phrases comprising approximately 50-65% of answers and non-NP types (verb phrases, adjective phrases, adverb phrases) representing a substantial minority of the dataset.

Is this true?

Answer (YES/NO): NO